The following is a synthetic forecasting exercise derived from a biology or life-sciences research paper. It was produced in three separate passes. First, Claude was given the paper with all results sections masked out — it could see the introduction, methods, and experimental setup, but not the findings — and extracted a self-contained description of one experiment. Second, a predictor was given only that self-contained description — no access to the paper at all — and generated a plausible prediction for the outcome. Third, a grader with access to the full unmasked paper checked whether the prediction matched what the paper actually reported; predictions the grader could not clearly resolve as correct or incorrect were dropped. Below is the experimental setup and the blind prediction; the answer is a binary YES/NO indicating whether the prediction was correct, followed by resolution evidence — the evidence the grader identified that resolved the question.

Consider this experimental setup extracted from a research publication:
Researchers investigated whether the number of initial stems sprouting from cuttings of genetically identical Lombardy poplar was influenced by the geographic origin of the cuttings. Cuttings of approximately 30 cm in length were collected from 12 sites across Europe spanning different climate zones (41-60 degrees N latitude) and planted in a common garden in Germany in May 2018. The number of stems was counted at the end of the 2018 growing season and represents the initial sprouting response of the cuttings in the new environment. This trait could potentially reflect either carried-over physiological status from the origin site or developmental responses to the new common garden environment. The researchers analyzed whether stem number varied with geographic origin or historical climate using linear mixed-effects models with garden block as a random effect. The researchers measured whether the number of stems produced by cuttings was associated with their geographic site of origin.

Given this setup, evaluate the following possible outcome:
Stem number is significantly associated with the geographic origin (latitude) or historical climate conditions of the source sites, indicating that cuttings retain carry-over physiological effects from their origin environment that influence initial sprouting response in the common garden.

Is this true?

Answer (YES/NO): YES